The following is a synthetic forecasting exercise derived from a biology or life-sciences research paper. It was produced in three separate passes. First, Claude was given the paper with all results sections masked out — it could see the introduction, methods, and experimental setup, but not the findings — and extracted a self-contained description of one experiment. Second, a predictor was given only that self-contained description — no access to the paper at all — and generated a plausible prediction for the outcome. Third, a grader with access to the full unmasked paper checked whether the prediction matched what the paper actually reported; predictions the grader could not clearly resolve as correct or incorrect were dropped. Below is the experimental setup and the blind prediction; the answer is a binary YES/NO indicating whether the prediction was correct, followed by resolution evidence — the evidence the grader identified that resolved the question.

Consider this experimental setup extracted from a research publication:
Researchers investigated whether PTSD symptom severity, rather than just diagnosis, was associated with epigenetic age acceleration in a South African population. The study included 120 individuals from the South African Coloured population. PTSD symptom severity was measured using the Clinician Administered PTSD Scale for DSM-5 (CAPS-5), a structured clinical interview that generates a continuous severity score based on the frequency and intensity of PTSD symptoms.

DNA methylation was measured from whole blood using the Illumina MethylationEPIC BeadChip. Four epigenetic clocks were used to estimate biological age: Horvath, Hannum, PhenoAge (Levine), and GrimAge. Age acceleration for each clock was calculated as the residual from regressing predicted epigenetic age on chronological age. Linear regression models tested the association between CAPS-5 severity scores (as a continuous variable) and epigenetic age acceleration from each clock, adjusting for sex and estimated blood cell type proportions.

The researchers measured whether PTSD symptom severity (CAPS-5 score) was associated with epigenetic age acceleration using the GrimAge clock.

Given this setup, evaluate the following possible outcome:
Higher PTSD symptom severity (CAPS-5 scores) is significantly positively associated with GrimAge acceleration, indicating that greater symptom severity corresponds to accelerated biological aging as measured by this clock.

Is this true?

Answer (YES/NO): NO